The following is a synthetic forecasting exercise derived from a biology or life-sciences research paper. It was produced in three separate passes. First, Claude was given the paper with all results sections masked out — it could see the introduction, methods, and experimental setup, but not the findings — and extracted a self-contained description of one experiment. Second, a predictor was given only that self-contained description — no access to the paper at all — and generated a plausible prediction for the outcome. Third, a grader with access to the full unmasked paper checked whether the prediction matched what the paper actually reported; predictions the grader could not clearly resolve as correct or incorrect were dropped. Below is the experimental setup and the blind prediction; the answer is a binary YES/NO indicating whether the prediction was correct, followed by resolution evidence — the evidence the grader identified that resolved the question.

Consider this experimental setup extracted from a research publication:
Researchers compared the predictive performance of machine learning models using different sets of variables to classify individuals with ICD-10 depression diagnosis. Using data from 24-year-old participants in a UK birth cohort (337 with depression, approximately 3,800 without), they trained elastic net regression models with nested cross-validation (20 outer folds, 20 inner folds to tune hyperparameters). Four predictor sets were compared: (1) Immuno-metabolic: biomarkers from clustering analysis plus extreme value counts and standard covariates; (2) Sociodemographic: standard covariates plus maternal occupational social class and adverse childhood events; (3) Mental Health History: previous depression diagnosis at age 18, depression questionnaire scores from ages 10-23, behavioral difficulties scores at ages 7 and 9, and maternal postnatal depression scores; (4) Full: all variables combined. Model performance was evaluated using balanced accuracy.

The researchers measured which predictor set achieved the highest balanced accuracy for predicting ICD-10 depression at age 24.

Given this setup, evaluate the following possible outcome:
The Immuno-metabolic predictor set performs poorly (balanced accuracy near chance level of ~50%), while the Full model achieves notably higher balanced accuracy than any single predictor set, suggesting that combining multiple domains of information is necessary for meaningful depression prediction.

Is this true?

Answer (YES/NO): NO